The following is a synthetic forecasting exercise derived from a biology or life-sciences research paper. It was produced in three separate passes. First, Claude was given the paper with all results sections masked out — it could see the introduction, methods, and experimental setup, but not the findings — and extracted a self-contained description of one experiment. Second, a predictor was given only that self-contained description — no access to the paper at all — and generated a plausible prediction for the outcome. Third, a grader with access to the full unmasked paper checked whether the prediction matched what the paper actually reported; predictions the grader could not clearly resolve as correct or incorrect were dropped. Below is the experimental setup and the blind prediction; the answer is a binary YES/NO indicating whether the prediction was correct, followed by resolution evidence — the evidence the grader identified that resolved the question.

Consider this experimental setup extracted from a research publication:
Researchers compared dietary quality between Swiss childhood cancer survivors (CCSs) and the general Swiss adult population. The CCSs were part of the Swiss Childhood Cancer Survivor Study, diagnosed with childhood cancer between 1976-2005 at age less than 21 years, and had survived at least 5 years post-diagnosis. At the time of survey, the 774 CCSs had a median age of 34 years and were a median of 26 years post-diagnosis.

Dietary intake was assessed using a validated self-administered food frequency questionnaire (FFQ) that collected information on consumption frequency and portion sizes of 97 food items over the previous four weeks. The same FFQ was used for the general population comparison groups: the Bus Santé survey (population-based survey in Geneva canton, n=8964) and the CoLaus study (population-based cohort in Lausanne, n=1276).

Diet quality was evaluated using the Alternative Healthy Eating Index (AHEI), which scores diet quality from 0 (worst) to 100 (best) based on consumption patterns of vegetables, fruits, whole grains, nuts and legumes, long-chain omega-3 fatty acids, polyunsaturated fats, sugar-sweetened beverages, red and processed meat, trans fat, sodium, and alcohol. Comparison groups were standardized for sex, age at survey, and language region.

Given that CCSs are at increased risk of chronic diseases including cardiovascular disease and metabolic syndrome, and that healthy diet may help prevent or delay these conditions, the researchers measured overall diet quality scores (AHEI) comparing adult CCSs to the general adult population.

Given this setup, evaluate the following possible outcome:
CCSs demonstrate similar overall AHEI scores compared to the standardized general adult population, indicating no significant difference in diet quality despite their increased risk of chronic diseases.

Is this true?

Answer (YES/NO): NO